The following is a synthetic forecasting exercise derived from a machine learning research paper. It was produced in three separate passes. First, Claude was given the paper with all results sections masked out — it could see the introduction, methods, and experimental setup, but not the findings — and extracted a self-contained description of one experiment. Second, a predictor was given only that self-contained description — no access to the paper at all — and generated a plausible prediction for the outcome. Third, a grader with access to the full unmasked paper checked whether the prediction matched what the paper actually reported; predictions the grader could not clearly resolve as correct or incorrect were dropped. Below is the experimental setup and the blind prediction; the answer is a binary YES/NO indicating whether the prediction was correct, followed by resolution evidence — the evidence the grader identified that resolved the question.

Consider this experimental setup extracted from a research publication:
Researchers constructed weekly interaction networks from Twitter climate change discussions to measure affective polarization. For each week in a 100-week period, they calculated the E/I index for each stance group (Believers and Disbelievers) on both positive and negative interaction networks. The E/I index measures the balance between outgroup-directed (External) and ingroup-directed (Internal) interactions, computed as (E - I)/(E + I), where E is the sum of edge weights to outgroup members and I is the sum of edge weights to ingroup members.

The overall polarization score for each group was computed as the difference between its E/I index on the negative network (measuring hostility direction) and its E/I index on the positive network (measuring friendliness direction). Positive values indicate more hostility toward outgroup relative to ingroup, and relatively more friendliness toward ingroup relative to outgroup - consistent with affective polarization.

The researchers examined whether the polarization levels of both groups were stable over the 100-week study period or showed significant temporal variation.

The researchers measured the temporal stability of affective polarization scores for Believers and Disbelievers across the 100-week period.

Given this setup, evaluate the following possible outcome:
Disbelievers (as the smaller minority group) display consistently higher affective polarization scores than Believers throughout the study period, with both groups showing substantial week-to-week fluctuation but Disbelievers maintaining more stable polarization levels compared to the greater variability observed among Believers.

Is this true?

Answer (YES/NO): NO